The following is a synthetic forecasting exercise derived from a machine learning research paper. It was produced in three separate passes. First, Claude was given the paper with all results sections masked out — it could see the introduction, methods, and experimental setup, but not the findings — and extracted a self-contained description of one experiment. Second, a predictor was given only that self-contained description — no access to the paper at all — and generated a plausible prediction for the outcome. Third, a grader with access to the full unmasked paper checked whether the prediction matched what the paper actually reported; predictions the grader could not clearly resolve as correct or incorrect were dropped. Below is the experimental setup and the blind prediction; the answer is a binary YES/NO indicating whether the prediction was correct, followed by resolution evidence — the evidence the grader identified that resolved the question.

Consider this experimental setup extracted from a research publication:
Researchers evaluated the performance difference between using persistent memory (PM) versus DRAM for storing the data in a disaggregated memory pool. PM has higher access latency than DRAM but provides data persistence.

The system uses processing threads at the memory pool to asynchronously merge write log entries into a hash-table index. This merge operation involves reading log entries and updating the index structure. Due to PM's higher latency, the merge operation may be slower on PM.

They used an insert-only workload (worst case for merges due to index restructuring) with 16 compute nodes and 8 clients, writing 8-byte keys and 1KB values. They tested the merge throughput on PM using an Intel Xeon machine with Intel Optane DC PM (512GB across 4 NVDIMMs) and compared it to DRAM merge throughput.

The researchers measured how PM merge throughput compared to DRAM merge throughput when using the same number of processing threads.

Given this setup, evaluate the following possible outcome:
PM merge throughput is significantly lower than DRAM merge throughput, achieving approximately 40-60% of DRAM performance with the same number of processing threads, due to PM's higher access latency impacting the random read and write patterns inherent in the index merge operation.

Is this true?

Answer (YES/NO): NO